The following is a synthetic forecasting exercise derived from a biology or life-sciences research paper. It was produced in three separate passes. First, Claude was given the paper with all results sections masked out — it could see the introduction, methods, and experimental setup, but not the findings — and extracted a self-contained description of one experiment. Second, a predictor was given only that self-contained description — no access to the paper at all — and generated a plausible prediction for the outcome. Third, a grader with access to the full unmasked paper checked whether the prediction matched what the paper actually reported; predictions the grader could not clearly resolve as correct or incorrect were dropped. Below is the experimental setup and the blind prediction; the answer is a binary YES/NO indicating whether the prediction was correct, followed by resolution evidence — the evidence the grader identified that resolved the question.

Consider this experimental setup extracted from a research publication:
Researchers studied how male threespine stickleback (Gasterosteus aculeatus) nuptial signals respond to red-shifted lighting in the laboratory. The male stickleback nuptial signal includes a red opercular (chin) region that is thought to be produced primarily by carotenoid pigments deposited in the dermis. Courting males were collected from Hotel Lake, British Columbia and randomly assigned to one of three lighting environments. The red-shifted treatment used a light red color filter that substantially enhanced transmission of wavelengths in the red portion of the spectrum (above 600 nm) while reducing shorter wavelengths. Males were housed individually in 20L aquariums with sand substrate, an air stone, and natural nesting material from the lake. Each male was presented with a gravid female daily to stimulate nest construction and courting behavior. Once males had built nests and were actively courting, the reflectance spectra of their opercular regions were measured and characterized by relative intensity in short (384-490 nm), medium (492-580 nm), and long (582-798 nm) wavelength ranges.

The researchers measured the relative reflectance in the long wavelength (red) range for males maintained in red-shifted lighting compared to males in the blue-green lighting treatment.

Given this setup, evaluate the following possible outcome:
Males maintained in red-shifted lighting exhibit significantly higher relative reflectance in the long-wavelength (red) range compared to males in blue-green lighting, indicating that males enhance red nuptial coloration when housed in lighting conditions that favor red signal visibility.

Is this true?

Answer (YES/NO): NO